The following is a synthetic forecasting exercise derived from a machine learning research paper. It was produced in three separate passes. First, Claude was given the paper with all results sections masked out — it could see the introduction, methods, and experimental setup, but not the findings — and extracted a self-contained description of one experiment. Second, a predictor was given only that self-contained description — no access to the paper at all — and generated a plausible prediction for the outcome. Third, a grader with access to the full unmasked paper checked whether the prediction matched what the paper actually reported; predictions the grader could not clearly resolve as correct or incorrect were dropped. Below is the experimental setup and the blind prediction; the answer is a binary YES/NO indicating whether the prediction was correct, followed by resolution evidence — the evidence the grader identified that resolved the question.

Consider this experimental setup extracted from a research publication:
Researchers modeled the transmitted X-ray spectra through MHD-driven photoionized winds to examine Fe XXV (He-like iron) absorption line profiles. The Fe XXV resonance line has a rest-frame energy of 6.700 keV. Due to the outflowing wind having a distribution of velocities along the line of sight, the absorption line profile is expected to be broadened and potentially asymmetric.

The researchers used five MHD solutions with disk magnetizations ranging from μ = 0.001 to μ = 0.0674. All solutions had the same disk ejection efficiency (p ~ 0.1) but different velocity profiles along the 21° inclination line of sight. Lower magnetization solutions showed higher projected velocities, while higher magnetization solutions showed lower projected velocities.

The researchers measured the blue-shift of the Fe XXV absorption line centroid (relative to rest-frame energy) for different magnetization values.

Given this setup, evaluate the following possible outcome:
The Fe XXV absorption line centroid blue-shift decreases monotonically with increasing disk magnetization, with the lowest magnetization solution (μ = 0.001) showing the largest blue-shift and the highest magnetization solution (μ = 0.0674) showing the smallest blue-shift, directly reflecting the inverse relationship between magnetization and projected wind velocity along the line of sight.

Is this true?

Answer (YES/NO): YES